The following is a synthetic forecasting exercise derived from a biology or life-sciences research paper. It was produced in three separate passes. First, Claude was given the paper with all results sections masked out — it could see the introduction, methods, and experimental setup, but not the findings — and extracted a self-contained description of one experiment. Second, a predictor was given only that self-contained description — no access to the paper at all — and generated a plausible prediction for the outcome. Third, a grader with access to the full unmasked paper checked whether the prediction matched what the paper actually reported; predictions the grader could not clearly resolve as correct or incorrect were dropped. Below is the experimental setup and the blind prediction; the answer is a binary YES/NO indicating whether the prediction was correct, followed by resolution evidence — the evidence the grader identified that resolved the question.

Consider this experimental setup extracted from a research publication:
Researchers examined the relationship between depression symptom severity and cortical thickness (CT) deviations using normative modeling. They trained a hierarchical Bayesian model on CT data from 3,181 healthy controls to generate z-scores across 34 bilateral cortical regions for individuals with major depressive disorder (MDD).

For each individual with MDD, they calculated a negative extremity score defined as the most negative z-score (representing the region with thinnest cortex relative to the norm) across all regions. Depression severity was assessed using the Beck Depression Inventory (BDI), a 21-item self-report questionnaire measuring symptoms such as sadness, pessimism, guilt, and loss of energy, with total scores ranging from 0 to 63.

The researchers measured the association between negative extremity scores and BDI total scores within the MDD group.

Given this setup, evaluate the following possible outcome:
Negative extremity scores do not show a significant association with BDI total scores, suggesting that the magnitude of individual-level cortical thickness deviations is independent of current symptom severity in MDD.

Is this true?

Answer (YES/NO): NO